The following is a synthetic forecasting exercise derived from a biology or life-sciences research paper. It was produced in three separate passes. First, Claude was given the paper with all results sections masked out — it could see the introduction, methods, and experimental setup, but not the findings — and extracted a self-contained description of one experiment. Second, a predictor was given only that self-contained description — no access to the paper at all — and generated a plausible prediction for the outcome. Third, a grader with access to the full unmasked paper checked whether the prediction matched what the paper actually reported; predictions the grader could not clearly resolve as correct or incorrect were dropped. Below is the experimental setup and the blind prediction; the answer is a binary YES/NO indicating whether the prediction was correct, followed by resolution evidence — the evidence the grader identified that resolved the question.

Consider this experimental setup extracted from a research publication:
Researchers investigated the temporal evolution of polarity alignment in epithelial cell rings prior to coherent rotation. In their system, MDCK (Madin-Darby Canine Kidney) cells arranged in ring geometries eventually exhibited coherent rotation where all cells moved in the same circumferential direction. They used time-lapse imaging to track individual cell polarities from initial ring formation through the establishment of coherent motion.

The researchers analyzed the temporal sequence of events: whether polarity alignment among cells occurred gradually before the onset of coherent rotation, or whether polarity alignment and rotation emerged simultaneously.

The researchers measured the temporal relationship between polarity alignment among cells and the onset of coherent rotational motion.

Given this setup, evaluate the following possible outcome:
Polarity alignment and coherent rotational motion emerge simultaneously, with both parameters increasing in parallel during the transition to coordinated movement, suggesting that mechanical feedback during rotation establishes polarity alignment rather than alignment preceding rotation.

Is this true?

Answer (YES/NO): NO